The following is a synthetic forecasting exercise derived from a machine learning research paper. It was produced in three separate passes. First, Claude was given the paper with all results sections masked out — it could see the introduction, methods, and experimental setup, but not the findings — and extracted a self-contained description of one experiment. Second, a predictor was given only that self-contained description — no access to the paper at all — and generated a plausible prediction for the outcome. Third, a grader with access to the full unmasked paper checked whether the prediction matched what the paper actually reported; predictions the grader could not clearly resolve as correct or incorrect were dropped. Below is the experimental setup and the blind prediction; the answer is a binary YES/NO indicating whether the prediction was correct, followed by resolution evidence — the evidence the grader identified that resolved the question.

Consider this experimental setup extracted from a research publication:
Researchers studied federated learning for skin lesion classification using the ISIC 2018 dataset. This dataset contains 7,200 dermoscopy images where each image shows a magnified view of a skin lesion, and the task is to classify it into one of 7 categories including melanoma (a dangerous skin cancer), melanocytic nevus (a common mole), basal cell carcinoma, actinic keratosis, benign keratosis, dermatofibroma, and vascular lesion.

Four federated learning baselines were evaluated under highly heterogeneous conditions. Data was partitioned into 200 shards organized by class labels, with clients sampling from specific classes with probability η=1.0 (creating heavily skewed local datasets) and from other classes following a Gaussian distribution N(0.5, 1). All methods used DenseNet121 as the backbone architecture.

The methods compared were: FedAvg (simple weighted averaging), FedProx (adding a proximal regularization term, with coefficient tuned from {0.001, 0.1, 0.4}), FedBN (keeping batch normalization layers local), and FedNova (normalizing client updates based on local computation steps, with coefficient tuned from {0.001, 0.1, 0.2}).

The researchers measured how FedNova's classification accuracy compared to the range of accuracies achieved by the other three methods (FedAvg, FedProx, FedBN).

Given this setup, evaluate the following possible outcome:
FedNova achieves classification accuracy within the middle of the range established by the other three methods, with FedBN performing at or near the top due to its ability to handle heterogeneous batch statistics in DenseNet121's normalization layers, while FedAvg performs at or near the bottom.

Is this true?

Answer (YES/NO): NO